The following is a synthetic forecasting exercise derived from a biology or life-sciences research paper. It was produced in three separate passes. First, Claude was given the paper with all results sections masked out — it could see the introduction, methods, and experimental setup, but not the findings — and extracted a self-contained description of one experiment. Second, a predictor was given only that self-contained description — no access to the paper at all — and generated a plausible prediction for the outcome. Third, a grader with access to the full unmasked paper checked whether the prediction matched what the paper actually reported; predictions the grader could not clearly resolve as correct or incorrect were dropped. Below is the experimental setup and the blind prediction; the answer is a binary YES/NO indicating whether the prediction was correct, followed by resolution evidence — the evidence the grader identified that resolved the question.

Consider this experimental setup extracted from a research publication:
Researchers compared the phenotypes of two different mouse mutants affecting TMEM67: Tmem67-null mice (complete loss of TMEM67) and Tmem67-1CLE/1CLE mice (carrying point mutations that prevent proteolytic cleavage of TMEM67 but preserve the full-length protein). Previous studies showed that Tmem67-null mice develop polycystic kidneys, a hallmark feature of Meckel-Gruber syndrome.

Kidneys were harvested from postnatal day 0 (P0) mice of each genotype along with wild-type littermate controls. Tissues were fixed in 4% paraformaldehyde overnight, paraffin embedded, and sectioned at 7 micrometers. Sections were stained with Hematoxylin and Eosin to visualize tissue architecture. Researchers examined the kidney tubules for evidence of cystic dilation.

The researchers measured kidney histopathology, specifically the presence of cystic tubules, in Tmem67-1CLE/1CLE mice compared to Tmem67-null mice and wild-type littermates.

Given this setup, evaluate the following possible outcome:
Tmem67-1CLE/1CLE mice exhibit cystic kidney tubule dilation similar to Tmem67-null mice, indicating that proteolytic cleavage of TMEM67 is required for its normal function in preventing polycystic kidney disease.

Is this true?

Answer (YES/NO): YES